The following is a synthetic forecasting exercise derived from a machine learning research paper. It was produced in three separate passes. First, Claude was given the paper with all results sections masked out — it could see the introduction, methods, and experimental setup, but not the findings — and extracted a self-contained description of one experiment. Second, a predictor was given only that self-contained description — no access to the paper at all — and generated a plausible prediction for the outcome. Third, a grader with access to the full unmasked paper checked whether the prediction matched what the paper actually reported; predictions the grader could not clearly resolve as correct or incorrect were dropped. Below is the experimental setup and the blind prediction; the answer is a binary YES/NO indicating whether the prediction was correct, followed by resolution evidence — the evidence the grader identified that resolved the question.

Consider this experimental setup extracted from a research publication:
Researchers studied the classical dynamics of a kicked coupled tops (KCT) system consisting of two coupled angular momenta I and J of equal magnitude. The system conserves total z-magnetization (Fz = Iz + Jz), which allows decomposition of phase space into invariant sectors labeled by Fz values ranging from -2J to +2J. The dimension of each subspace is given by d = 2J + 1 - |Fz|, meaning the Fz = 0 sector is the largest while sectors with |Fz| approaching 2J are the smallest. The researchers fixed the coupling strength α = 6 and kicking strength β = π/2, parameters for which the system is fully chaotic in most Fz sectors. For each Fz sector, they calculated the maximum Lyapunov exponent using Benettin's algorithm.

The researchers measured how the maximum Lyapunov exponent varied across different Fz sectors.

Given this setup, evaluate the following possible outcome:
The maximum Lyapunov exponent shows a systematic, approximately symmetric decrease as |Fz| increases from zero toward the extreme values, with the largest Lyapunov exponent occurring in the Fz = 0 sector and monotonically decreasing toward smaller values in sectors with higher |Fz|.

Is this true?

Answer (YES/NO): YES